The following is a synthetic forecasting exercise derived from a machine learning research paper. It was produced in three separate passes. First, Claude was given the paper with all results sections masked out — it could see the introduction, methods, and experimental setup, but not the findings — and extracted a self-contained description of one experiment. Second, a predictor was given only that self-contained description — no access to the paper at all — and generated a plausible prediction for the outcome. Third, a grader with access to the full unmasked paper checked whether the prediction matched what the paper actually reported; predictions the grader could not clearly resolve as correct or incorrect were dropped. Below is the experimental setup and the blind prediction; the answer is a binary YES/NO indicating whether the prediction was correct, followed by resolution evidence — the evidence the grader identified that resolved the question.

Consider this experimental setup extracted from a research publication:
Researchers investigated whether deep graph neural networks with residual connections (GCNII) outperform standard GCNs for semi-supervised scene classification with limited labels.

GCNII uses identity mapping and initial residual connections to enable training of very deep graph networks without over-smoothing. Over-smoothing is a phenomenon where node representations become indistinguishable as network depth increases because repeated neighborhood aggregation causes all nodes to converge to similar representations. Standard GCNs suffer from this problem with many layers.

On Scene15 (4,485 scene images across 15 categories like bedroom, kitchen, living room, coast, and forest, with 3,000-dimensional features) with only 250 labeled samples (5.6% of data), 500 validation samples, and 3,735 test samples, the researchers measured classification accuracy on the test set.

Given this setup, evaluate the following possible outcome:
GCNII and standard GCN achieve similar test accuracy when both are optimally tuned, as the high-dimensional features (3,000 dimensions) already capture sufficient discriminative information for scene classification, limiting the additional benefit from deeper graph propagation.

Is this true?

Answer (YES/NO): NO